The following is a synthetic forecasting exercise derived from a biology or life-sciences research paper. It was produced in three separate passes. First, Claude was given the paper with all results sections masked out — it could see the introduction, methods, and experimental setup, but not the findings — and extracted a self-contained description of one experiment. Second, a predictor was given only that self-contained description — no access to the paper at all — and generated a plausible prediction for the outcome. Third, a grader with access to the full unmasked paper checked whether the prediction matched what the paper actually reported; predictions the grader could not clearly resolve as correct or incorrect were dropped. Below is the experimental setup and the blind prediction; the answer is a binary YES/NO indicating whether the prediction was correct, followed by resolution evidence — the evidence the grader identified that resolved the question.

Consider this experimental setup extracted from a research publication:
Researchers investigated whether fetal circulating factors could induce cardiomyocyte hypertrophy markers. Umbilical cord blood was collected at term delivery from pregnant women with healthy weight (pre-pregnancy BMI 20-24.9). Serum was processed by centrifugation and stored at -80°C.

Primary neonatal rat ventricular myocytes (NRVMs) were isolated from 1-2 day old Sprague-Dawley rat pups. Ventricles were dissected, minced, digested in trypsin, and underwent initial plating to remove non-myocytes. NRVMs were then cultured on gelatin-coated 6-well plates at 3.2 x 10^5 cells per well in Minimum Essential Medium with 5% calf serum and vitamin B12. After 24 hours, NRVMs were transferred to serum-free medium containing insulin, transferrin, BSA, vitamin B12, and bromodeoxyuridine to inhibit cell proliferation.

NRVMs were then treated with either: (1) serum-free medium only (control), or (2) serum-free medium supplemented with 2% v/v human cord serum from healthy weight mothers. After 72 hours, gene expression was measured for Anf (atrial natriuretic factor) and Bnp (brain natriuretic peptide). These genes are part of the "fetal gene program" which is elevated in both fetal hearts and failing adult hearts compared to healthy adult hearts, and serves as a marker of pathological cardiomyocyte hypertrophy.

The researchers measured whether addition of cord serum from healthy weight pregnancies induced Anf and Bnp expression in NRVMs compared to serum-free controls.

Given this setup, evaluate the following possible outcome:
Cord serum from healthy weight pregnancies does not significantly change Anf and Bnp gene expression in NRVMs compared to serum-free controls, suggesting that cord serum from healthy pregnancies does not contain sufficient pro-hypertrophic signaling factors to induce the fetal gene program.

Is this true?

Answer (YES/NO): NO